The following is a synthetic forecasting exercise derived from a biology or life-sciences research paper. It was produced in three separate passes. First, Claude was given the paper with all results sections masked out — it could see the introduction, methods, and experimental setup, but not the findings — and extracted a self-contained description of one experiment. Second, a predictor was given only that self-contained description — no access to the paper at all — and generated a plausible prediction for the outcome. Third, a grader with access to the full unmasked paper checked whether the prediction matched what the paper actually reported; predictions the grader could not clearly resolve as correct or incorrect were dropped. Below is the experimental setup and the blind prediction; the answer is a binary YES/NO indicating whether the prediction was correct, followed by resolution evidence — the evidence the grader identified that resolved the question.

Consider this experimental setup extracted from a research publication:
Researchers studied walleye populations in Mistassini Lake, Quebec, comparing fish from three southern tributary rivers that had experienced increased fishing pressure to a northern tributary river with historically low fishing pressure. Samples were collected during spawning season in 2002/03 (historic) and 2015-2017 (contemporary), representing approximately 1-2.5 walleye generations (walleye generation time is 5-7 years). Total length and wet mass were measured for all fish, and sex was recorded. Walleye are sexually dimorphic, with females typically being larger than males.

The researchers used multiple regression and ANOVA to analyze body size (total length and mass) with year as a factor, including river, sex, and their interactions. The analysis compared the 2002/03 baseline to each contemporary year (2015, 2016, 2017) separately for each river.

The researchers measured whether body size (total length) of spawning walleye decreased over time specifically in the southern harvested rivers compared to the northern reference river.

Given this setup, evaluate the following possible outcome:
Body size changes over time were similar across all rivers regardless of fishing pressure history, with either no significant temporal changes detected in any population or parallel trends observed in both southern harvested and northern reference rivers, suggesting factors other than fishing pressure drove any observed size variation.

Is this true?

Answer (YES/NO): NO